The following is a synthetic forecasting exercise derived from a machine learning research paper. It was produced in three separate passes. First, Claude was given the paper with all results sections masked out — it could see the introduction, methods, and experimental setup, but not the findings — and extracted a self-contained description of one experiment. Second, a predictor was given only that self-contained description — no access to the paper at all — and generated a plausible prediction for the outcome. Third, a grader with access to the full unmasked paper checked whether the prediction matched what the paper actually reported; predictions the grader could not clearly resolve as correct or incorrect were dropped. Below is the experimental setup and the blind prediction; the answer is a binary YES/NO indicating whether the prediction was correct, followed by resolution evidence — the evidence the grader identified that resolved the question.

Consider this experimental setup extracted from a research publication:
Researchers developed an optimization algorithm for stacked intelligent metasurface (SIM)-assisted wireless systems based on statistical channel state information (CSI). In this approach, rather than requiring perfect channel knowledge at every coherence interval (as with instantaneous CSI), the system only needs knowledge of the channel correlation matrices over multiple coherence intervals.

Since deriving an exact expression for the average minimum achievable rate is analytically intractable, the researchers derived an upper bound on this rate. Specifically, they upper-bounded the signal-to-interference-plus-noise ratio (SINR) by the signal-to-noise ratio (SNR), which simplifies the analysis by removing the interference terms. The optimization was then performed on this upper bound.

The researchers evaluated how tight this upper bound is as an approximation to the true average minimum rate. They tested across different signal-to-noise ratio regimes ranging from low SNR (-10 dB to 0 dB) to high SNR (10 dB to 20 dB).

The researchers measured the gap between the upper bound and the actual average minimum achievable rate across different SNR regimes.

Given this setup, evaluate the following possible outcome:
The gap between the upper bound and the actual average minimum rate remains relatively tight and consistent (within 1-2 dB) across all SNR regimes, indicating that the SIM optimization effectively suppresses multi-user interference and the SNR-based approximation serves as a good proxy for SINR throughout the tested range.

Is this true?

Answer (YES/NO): NO